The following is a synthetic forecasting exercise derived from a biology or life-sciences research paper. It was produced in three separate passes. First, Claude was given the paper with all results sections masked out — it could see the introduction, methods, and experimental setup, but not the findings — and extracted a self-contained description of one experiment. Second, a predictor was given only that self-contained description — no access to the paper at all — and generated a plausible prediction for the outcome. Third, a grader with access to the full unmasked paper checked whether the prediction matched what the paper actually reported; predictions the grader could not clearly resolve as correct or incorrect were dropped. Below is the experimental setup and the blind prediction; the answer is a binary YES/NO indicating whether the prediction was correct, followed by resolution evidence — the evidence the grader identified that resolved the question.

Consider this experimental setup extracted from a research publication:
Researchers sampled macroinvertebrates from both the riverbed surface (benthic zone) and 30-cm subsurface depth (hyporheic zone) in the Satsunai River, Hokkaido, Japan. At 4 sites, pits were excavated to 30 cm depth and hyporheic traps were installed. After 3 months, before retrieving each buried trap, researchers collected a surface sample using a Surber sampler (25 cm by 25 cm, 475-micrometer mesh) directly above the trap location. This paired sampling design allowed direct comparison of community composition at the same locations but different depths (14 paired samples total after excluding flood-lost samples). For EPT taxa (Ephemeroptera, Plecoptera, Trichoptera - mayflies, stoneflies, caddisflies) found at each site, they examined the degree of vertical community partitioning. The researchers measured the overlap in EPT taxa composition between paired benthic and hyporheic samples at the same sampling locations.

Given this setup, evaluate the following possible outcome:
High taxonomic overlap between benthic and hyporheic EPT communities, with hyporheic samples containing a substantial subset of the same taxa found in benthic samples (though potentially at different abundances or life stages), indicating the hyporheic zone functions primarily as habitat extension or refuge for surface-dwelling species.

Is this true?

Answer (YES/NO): NO